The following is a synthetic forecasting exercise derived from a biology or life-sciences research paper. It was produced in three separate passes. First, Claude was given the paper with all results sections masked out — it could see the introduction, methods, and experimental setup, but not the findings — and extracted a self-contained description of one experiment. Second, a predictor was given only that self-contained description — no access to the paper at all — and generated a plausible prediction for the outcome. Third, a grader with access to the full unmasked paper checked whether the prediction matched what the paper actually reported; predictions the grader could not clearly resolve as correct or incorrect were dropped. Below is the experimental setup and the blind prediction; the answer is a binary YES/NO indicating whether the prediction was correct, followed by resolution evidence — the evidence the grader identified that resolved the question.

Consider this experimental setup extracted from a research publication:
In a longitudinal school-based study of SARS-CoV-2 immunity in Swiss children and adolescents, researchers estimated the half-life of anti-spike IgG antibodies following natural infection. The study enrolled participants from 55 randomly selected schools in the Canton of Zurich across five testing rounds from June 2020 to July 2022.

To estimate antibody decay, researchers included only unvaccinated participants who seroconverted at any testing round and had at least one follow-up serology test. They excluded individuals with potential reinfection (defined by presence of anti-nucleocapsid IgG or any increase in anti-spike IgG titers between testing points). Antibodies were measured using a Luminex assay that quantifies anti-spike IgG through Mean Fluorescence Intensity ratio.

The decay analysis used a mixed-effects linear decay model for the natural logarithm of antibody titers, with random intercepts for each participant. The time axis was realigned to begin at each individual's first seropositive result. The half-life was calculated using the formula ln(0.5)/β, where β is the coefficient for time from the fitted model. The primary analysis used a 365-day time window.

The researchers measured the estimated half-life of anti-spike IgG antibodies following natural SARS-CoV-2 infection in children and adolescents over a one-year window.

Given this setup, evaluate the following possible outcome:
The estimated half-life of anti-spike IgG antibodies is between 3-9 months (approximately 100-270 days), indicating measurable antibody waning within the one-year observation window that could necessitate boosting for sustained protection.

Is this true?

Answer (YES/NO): NO